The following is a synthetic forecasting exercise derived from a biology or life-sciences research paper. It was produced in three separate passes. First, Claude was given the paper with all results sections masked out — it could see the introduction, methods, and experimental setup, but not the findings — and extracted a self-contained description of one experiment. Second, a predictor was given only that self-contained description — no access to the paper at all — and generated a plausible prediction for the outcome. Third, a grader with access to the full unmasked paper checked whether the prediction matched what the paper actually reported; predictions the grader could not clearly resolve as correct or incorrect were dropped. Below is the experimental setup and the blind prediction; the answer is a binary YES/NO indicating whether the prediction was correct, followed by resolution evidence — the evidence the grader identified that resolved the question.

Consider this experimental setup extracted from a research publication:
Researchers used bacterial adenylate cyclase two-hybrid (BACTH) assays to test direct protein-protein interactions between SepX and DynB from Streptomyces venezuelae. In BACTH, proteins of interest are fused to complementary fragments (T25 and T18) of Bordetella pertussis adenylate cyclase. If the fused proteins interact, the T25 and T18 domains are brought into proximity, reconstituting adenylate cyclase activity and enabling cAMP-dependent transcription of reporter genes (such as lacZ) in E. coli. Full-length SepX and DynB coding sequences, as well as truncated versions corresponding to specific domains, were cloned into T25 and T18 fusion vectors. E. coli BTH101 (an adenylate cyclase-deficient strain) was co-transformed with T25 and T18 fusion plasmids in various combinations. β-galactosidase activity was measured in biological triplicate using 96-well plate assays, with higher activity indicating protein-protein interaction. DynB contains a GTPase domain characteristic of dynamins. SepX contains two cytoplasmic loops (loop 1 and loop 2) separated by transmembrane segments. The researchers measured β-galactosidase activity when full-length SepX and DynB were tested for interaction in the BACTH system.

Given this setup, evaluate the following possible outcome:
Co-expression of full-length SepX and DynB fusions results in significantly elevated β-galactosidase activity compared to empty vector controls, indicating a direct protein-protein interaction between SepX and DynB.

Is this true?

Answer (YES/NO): YES